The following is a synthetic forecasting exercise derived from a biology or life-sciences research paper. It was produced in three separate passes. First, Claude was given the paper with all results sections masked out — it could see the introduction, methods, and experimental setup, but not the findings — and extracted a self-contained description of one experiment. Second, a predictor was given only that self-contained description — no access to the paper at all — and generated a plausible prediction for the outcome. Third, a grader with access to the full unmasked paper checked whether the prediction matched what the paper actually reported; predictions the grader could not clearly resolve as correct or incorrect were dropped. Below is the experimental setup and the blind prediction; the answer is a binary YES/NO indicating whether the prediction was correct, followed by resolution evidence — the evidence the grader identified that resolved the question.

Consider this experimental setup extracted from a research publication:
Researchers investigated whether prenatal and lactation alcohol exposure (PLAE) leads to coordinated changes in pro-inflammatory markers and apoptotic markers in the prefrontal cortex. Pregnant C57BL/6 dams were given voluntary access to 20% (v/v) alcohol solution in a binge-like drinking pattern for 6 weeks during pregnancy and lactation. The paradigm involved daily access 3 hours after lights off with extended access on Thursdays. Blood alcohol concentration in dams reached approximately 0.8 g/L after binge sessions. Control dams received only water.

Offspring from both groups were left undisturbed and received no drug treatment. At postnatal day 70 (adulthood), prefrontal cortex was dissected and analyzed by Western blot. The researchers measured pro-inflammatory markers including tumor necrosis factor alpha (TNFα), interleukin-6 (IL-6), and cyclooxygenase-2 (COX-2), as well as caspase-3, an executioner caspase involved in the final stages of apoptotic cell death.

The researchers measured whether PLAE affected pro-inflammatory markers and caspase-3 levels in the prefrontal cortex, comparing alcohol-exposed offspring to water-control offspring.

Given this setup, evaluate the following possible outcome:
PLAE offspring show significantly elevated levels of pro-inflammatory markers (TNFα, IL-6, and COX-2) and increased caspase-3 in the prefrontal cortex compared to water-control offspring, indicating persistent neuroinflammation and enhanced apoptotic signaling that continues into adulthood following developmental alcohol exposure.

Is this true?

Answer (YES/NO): YES